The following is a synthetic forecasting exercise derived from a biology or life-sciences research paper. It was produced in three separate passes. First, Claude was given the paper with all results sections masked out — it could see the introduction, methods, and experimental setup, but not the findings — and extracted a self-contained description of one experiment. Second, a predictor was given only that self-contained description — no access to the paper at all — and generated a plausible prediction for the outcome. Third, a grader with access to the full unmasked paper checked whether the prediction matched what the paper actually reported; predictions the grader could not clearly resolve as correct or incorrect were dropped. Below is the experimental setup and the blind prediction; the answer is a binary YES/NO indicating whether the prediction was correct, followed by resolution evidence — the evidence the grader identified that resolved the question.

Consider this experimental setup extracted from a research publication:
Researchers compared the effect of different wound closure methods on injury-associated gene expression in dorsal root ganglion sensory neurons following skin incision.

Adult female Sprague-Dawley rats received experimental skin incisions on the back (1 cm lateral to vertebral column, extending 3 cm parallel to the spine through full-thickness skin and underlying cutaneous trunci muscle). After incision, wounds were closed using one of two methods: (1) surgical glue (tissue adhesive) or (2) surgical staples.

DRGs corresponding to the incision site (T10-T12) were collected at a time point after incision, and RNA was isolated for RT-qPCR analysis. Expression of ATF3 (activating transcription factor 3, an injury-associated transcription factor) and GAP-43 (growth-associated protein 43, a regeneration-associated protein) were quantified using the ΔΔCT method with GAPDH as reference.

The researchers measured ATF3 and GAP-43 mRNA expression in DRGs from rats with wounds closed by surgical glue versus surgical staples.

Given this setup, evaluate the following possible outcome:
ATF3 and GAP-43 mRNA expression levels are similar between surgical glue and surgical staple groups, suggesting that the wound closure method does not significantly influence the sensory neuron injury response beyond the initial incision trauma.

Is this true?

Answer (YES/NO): NO